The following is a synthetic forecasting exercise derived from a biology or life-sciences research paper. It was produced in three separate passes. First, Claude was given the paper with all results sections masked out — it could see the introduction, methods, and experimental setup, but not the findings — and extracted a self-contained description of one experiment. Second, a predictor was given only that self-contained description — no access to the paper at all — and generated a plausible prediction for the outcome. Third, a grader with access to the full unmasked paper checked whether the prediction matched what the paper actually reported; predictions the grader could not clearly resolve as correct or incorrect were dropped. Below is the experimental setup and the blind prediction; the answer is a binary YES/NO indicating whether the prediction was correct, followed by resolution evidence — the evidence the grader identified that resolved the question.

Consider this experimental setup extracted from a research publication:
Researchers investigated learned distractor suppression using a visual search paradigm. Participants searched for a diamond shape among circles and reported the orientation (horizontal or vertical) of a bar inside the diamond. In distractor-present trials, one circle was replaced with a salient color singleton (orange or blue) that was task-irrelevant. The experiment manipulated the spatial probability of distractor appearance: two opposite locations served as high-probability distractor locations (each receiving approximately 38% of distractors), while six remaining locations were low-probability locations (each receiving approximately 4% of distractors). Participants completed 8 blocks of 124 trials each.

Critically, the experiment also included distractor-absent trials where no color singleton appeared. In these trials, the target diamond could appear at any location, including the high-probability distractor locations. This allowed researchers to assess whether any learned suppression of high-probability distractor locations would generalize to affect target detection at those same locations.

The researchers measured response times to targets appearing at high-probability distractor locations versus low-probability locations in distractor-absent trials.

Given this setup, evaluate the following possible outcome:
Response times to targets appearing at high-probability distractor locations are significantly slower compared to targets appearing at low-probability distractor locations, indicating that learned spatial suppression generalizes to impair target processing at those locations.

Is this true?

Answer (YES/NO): YES